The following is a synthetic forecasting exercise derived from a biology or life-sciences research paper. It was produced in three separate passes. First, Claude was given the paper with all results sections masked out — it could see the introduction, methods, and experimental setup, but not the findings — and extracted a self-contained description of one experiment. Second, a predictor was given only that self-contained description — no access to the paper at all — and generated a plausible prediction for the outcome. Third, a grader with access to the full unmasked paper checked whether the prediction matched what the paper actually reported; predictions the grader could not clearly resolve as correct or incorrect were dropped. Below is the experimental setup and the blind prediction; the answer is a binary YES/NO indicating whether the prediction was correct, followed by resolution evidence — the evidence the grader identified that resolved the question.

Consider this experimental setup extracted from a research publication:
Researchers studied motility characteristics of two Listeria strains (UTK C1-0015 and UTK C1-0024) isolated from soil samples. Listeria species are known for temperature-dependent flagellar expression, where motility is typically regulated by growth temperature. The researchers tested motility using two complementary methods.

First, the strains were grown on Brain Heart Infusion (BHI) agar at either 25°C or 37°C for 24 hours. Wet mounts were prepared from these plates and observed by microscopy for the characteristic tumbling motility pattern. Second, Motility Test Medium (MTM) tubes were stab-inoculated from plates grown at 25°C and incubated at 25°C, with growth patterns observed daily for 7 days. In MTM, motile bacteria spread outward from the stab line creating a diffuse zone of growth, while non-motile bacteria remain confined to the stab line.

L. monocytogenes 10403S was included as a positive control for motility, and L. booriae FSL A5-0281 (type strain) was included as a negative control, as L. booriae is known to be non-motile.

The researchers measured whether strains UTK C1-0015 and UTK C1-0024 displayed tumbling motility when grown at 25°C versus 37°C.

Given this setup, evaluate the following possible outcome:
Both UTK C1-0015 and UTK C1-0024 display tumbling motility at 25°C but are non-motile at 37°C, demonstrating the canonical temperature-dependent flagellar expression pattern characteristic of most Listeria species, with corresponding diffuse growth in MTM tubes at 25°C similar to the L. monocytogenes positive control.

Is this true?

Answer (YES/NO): YES